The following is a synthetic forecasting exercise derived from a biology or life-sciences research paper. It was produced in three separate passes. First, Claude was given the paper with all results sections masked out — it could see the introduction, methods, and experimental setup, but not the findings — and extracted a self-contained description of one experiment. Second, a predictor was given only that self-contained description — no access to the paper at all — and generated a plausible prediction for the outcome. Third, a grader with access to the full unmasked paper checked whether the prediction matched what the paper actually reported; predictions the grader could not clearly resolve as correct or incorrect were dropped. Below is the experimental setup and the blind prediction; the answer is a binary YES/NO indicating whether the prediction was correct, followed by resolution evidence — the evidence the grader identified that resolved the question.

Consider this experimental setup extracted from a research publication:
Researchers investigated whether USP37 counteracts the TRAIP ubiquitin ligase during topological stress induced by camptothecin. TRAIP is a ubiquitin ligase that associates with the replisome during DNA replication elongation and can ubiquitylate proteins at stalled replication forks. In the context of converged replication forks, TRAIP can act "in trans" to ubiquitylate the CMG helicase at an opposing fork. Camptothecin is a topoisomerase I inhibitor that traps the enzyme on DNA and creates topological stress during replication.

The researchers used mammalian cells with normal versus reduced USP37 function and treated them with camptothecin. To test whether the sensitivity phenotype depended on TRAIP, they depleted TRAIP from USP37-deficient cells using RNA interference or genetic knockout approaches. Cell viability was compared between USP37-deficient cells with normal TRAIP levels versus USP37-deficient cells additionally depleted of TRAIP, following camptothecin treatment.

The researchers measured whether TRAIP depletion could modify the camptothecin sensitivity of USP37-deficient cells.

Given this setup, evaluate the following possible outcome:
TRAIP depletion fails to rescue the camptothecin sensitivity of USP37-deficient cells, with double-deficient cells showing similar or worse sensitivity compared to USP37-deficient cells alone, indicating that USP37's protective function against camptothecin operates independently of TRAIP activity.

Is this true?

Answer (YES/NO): NO